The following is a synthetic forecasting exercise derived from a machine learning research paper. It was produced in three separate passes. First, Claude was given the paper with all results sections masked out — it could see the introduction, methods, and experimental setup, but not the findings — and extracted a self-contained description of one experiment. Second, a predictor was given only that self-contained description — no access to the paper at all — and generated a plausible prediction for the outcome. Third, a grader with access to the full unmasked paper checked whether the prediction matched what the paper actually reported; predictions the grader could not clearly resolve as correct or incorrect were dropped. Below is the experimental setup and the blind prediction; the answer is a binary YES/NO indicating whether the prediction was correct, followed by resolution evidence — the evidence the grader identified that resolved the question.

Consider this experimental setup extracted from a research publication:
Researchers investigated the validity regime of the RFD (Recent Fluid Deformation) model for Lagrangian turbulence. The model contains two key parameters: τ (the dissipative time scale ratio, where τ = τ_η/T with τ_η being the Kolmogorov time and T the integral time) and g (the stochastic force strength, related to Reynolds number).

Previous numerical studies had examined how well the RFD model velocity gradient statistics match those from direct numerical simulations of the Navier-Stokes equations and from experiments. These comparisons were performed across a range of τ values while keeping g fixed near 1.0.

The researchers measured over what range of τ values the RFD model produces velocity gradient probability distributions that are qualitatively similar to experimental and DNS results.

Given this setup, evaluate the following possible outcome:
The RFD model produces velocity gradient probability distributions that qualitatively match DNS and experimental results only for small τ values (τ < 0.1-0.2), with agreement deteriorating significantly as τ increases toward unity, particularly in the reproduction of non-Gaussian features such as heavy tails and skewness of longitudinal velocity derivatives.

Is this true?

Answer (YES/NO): YES